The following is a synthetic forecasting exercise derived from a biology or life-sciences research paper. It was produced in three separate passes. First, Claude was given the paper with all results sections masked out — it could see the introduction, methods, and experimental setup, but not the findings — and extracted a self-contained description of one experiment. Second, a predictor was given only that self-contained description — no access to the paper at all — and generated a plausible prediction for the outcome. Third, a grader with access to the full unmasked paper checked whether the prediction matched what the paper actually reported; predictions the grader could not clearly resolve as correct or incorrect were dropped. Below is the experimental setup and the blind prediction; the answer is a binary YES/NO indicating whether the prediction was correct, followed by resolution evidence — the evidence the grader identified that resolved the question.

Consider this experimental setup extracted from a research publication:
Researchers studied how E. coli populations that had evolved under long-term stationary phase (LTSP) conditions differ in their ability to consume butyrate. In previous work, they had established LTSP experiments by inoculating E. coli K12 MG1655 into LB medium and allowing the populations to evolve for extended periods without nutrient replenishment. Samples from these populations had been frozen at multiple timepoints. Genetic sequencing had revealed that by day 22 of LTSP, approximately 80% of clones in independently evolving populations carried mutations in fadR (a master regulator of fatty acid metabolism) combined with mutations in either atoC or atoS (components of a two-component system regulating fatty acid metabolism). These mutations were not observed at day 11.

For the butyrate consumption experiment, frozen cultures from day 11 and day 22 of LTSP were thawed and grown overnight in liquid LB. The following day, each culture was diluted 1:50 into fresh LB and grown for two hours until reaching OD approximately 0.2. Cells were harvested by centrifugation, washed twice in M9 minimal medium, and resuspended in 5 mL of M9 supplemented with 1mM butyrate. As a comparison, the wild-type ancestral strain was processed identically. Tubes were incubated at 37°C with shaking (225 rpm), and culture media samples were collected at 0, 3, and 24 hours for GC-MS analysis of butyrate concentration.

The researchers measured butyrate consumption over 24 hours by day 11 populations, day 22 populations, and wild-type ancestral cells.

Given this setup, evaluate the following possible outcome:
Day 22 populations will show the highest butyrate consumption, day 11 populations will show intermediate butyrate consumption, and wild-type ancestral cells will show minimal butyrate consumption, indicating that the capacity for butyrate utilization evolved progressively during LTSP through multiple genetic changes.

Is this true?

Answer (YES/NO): NO